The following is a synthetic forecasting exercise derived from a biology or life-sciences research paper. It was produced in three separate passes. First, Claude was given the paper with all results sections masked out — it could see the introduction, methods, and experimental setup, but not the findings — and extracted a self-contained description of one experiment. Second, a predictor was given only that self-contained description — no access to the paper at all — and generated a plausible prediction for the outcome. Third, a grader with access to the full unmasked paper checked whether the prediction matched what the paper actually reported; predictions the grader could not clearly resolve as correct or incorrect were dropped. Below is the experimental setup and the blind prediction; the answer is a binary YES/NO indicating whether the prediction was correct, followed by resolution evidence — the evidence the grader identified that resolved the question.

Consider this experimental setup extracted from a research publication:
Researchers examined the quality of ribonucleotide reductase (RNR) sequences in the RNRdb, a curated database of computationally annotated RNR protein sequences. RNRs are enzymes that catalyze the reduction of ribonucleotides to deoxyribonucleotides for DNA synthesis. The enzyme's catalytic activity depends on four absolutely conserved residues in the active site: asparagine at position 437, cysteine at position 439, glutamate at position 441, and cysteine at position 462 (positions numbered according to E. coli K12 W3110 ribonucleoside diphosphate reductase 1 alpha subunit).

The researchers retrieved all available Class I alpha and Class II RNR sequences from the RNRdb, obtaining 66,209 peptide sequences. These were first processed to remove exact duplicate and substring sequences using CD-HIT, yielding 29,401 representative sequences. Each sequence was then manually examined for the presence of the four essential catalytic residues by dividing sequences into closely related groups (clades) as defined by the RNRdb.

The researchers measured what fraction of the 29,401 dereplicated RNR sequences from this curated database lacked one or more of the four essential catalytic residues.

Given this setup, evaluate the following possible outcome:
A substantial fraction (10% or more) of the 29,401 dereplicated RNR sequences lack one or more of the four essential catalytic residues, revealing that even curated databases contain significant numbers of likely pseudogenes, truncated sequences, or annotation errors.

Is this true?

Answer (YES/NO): NO